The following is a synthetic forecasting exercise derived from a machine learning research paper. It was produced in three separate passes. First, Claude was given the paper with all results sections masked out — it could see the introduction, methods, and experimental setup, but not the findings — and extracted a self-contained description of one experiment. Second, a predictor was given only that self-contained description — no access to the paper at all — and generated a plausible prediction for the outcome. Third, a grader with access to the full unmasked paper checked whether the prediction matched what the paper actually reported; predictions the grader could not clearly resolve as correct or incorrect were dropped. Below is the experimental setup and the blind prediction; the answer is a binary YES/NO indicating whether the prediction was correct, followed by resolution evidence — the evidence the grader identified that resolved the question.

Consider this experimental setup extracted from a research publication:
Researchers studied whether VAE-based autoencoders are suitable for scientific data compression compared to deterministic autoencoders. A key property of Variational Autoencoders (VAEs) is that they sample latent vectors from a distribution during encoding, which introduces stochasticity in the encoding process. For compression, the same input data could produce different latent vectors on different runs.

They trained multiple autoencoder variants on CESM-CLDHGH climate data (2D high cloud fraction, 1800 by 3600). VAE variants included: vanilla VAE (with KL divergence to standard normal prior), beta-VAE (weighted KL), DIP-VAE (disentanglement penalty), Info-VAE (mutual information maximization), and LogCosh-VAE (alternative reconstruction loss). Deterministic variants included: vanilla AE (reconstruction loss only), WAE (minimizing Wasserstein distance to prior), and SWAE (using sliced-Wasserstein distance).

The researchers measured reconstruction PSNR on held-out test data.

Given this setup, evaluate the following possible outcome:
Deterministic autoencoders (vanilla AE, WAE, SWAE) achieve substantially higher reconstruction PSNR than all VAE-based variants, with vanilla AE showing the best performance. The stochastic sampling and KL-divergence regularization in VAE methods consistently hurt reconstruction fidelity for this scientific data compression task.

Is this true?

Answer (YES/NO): NO